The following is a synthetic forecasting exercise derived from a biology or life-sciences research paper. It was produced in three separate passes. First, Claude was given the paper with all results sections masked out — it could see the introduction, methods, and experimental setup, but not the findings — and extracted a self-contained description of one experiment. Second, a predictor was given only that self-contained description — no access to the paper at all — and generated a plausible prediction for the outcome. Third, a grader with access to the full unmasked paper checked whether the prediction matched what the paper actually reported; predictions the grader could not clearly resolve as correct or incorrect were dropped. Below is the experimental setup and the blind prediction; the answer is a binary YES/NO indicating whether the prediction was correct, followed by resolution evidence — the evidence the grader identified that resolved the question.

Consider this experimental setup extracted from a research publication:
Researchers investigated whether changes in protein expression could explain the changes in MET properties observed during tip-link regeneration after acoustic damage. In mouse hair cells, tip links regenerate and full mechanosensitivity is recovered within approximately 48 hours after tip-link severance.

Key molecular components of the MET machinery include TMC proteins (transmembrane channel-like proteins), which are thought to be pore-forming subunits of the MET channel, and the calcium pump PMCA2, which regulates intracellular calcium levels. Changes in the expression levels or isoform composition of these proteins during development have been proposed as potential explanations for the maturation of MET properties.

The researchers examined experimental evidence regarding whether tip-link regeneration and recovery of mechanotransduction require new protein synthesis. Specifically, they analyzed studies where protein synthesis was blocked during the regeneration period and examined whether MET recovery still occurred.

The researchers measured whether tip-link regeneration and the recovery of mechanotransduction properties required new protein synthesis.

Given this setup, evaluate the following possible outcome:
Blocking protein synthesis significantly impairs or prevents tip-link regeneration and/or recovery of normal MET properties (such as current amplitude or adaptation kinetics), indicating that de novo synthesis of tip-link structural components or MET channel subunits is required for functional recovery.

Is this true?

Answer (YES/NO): NO